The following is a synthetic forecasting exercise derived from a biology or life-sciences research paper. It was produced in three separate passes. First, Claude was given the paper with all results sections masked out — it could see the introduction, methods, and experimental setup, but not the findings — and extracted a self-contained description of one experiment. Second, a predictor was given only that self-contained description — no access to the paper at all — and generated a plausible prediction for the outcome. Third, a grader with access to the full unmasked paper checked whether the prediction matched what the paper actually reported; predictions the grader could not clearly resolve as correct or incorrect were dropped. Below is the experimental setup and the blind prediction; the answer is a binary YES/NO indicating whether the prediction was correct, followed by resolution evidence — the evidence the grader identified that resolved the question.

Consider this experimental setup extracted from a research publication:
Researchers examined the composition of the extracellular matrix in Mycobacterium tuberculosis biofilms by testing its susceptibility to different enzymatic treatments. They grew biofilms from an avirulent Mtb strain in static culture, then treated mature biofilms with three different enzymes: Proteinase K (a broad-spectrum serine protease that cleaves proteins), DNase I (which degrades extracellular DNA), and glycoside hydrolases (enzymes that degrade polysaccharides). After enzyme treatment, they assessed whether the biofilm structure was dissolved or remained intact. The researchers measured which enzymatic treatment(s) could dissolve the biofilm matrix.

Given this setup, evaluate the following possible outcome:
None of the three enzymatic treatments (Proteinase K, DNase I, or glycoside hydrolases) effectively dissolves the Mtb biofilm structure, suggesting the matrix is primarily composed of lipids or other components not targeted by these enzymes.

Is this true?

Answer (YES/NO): NO